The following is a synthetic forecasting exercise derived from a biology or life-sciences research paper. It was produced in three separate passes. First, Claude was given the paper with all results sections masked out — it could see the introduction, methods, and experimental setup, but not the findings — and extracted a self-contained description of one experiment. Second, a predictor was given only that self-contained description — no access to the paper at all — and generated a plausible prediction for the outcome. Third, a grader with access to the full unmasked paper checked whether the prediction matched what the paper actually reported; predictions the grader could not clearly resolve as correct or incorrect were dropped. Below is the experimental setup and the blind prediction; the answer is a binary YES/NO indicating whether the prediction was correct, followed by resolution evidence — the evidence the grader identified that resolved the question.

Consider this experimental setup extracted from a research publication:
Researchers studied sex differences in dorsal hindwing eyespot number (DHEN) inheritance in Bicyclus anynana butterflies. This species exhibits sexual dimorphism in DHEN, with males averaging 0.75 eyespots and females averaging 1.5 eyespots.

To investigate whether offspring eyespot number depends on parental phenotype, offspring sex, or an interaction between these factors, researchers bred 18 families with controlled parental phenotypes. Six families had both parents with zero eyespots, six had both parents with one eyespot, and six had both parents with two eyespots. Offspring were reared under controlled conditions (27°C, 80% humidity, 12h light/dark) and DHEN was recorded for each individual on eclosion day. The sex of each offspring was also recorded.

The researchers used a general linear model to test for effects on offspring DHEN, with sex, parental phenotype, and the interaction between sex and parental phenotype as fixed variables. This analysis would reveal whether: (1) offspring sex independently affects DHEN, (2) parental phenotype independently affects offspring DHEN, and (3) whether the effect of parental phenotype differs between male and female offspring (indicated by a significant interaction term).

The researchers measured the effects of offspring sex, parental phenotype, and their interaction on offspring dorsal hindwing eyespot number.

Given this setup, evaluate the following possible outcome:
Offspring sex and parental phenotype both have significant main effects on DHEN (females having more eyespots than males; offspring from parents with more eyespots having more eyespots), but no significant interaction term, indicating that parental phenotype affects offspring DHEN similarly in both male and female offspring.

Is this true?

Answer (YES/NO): YES